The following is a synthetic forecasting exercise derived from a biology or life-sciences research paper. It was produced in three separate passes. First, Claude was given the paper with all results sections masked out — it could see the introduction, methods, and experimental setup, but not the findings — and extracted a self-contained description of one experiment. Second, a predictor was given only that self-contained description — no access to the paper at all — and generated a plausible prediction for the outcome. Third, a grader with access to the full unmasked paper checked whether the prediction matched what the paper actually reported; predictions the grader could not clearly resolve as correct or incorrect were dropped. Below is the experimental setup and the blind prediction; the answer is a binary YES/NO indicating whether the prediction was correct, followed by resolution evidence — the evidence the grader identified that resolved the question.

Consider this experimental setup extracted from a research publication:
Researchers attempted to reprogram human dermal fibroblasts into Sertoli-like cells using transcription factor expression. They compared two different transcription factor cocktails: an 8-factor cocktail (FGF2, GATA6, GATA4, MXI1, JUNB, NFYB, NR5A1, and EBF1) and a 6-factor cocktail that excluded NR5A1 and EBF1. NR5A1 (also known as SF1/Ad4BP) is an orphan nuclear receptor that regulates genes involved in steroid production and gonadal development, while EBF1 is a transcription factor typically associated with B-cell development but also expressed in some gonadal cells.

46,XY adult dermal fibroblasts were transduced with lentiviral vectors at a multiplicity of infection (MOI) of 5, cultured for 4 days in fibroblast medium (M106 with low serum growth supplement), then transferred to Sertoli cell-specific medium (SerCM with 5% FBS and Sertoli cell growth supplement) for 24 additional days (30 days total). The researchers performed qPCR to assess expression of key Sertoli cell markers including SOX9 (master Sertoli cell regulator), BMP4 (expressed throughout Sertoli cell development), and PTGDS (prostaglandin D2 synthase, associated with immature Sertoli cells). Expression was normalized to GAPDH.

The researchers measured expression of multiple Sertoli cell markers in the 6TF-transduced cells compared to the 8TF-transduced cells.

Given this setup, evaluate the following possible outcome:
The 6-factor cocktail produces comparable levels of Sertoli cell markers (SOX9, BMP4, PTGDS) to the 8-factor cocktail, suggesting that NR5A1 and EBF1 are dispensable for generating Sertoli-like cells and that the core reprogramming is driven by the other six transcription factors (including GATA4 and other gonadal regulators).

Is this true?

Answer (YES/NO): YES